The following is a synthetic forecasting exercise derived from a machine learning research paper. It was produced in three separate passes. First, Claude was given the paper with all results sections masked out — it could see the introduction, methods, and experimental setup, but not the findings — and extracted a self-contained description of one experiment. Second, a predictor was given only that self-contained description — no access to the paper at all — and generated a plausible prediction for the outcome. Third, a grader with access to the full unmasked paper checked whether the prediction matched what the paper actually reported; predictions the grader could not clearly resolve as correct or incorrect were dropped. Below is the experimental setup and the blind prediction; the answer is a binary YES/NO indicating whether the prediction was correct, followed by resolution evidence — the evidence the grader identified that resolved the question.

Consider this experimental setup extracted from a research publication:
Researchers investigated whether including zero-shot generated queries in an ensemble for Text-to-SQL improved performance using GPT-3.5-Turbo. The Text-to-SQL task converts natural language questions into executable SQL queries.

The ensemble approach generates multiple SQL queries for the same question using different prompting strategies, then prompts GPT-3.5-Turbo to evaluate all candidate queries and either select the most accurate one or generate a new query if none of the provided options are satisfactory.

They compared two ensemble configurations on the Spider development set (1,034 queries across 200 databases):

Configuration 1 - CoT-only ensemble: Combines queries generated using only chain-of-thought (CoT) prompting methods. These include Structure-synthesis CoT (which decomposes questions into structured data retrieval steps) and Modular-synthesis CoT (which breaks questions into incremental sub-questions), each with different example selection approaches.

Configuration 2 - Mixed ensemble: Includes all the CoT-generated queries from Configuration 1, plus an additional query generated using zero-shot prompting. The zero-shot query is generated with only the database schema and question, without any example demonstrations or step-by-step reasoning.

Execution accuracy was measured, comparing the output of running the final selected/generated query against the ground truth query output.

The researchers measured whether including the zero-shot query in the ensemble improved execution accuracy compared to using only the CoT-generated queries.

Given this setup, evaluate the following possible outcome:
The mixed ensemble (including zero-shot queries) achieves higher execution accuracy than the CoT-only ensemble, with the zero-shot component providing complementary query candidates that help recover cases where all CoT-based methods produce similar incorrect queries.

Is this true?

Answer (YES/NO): YES